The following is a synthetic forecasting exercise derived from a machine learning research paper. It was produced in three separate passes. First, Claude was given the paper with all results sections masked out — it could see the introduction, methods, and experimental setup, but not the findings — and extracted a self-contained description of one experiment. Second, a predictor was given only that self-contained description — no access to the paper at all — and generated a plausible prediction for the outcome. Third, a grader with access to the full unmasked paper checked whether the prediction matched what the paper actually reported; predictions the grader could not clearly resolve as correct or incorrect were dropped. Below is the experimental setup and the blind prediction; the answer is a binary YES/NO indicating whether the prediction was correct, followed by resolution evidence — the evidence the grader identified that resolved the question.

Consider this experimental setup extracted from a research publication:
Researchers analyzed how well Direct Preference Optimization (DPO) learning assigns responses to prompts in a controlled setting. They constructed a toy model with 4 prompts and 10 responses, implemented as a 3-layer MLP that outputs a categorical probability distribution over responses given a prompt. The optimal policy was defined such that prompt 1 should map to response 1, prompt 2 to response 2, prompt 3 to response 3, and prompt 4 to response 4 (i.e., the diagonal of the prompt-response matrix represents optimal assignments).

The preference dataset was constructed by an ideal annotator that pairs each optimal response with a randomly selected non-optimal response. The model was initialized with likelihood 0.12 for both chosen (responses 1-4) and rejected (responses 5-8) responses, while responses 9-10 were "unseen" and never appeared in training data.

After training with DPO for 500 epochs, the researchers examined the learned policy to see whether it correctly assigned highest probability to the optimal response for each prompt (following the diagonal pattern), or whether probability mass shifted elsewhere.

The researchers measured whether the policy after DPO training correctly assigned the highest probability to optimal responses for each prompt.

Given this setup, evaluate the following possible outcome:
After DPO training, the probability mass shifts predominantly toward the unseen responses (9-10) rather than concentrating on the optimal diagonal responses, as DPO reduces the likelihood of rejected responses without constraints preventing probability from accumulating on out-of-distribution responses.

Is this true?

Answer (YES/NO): NO